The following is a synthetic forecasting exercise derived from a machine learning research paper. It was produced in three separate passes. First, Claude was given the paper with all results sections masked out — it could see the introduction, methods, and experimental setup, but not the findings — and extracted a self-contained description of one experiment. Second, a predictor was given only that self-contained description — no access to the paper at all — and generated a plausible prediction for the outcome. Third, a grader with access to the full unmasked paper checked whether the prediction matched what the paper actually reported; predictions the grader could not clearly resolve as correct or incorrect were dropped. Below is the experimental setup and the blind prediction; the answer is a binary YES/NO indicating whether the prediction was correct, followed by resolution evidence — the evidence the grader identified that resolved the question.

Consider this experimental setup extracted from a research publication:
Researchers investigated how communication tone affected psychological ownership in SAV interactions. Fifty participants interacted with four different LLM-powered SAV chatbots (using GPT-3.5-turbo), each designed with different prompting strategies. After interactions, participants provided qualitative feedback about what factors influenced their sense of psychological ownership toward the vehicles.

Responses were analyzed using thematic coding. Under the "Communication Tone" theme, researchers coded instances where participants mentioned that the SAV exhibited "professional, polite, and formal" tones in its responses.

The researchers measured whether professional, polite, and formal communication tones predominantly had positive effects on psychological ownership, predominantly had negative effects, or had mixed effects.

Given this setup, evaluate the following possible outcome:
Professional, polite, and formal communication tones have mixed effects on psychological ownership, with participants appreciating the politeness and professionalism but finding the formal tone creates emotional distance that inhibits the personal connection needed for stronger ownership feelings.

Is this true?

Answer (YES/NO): NO